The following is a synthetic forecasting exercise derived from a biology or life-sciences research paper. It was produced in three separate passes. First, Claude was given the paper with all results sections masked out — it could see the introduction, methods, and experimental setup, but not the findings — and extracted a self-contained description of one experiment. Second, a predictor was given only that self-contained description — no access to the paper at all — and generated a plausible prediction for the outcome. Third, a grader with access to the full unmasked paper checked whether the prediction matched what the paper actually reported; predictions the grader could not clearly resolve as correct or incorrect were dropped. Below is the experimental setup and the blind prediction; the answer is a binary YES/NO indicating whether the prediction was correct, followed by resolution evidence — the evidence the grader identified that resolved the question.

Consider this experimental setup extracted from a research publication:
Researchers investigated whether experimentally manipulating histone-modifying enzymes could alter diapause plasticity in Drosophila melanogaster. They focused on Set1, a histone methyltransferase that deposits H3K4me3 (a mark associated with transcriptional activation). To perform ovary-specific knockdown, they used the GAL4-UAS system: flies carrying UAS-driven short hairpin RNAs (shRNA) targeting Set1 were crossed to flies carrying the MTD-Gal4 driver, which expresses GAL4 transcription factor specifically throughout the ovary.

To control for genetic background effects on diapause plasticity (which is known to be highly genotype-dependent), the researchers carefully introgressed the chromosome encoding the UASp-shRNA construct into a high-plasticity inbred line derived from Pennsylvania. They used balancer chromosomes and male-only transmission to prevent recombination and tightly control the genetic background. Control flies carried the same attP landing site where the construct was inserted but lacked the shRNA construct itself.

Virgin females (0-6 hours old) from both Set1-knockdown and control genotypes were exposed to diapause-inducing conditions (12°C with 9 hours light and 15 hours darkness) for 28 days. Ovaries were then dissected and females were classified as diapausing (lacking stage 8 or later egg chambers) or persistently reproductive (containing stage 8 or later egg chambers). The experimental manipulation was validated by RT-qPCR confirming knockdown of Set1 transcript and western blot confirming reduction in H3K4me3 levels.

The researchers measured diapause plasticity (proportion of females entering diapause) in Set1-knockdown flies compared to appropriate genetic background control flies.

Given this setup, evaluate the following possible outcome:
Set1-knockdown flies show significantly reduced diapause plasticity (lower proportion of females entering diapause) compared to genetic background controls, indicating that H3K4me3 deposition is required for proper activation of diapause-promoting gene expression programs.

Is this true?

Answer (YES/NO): NO